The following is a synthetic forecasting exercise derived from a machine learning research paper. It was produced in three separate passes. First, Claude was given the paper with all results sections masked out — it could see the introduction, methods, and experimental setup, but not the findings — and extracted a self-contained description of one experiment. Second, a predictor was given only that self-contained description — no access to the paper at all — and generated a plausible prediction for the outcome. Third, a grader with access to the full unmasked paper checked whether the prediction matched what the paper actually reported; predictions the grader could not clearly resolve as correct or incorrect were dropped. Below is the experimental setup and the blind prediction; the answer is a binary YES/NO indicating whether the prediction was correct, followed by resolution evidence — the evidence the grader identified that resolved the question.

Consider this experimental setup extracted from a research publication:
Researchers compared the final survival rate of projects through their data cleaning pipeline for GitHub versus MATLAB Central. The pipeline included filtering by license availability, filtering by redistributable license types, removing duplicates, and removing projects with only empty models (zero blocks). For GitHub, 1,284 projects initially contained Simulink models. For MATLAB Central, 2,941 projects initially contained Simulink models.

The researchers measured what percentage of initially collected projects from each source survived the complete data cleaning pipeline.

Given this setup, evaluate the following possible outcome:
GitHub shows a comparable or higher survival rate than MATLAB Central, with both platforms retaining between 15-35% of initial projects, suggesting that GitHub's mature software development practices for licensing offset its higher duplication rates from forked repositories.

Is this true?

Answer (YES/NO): NO